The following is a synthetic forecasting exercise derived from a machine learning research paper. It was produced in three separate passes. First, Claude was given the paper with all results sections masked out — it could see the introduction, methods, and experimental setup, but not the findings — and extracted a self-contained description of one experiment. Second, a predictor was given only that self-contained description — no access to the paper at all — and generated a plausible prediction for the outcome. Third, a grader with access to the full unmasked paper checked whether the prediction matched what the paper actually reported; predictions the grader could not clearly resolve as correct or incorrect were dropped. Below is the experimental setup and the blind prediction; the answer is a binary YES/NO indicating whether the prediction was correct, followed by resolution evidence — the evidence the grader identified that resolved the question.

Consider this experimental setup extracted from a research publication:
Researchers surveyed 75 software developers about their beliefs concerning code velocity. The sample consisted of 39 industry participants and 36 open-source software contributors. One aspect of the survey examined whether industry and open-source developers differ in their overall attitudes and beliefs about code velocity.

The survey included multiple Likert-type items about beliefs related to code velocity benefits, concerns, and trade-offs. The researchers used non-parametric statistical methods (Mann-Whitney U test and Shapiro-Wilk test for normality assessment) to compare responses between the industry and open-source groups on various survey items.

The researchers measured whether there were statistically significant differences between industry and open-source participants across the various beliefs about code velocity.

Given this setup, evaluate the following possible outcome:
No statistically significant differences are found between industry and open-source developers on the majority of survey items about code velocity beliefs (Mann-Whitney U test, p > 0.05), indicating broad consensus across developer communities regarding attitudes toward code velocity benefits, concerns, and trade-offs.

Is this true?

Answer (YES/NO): YES